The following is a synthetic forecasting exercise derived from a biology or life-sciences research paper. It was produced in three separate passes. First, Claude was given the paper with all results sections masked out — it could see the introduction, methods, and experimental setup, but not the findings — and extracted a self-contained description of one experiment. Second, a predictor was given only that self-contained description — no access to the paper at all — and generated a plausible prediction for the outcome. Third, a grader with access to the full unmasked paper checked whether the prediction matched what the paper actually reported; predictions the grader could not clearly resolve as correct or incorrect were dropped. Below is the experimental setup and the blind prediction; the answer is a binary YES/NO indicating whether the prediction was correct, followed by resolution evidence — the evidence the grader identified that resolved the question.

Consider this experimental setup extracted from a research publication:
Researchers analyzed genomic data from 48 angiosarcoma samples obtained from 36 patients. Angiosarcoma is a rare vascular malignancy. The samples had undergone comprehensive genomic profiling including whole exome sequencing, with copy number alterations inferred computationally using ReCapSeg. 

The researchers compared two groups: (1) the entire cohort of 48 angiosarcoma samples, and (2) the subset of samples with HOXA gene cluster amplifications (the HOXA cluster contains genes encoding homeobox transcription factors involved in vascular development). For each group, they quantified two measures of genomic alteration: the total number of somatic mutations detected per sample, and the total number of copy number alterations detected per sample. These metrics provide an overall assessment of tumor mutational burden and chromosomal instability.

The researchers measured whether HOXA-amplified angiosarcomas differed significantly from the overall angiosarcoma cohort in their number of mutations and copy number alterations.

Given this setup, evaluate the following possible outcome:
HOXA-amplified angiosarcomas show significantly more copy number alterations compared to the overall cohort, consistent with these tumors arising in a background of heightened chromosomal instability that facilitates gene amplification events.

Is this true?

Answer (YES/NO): NO